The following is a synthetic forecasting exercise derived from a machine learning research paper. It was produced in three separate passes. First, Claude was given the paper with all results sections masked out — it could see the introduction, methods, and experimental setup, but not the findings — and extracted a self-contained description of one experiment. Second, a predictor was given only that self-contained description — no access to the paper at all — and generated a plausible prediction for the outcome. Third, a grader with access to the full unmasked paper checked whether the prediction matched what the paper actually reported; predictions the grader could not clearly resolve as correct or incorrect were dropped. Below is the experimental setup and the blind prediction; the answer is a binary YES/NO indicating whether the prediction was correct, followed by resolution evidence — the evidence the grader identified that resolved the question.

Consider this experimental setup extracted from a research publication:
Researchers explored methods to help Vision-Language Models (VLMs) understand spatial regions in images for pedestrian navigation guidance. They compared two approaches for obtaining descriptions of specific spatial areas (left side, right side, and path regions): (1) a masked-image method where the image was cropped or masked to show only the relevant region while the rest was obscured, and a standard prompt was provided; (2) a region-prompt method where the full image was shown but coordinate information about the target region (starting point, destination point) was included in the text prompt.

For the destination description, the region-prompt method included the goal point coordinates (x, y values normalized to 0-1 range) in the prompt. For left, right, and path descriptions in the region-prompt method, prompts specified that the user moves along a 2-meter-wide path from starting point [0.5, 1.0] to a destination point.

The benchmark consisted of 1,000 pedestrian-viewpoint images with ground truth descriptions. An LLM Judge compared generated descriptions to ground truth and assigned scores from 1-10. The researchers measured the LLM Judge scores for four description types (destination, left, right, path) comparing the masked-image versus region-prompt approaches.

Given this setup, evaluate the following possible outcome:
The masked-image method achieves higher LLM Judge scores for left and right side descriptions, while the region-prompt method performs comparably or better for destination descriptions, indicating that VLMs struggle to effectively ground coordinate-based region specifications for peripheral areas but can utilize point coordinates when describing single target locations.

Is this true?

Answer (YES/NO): YES